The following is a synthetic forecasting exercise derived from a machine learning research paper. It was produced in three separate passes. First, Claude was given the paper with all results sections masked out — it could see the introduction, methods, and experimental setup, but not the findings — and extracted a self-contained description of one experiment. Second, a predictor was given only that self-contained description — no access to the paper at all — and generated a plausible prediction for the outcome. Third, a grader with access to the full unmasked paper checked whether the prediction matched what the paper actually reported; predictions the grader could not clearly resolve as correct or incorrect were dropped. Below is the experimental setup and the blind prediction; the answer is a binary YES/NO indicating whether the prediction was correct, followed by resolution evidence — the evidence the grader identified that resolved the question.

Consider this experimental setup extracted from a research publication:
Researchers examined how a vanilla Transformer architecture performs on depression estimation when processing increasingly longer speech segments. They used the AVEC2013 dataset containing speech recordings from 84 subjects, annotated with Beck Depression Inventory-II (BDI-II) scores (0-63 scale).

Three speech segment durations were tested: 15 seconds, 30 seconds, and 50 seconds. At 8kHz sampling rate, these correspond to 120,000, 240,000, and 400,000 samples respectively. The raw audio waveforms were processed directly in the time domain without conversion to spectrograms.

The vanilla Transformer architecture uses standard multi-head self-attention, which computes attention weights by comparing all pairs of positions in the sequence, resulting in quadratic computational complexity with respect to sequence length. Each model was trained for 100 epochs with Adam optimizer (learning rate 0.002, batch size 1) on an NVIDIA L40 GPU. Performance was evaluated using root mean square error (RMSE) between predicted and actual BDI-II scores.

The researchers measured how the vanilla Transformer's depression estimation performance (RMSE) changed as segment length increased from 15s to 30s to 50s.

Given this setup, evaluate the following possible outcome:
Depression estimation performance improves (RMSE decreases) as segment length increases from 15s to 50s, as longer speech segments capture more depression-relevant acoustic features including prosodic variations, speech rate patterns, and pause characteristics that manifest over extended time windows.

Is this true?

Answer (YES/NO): NO